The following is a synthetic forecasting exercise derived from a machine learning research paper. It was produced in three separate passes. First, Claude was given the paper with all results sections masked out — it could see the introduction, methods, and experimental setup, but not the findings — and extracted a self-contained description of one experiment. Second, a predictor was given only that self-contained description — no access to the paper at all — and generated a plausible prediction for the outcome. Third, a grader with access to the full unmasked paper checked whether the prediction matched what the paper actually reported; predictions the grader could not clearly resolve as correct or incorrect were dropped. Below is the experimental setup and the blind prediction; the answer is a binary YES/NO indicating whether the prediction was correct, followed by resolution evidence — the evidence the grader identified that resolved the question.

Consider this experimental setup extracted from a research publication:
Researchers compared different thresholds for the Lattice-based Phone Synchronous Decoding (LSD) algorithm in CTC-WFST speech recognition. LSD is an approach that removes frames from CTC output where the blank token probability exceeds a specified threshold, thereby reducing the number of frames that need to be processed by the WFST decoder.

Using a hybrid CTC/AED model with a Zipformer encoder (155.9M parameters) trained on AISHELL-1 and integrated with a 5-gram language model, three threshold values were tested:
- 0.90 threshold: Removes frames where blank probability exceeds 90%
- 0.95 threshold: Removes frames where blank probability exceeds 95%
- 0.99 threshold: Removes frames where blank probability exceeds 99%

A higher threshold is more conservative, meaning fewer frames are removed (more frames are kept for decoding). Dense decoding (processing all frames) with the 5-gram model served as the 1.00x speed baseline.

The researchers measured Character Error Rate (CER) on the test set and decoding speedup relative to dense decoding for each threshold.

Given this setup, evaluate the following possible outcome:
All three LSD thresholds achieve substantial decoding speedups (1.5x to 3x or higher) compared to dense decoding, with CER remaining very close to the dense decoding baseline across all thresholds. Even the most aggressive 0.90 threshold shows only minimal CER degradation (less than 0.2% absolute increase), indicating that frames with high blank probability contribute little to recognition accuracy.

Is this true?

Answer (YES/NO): NO